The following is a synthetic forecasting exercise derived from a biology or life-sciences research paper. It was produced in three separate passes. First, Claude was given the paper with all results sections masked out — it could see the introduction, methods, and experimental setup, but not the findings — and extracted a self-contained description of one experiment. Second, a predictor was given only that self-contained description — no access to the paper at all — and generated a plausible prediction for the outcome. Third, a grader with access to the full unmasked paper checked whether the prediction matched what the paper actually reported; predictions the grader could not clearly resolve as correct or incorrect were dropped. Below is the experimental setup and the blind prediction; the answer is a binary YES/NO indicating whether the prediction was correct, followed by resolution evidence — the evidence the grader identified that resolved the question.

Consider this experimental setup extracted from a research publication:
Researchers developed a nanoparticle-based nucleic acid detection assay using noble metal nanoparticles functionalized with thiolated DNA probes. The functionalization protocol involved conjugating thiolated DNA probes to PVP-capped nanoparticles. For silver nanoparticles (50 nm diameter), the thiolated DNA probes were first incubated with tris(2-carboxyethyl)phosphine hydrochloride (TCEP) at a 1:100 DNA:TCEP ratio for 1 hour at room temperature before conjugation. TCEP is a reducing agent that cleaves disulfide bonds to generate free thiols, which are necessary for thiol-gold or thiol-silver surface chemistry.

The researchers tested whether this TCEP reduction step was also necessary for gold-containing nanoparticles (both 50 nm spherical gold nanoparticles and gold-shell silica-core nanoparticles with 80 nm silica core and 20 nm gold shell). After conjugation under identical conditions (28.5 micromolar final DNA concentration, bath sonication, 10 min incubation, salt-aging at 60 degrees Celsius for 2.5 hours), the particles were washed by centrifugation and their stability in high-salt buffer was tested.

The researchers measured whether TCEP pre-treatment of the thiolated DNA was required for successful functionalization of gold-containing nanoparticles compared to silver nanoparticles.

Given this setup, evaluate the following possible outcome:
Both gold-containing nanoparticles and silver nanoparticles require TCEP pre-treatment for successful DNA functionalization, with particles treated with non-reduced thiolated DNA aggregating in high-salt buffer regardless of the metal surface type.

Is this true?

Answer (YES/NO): NO